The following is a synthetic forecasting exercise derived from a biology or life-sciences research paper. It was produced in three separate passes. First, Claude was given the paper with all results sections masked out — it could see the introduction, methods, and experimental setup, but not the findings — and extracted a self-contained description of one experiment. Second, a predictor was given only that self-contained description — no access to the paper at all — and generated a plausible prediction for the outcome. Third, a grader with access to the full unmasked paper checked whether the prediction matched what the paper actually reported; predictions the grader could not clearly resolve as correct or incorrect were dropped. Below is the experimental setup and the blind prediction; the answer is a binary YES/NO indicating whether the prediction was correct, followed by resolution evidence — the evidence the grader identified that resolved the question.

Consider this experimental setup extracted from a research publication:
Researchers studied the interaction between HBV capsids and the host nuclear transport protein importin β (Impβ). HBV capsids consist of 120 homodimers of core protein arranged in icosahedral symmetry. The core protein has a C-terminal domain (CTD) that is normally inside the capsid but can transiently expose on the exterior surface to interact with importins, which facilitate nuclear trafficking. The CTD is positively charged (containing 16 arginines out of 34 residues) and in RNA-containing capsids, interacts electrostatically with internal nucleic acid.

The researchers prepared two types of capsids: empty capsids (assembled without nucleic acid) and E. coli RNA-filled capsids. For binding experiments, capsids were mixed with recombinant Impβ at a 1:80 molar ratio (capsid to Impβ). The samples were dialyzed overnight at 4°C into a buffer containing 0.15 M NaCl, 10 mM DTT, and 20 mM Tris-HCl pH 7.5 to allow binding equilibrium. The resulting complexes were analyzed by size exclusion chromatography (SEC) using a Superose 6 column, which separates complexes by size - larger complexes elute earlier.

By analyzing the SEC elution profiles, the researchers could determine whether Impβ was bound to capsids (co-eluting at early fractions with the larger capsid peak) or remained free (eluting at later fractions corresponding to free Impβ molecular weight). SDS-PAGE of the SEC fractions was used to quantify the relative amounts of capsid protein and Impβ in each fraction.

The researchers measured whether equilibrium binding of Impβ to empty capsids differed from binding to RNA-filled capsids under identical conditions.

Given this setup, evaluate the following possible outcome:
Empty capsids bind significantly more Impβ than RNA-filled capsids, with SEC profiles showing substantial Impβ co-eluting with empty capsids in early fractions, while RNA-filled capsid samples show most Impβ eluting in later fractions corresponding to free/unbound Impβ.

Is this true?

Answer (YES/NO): YES